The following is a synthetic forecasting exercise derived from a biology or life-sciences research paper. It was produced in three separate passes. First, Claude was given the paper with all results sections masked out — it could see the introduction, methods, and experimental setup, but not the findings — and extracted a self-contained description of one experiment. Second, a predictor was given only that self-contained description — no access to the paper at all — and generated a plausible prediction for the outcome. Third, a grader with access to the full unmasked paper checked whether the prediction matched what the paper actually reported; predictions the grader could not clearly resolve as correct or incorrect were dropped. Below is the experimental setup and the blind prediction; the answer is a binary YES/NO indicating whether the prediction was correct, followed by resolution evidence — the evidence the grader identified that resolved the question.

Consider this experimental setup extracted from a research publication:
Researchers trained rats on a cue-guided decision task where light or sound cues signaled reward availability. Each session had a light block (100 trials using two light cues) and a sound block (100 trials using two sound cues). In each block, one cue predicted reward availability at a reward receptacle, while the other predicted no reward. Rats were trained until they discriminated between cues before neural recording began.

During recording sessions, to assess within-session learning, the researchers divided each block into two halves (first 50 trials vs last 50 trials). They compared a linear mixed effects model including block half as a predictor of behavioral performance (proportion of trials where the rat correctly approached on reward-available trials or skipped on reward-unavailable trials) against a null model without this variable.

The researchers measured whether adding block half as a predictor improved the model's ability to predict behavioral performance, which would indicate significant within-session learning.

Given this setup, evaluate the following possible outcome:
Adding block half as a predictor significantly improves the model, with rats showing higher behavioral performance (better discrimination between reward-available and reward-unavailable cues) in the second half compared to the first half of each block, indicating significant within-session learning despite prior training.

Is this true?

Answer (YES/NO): NO